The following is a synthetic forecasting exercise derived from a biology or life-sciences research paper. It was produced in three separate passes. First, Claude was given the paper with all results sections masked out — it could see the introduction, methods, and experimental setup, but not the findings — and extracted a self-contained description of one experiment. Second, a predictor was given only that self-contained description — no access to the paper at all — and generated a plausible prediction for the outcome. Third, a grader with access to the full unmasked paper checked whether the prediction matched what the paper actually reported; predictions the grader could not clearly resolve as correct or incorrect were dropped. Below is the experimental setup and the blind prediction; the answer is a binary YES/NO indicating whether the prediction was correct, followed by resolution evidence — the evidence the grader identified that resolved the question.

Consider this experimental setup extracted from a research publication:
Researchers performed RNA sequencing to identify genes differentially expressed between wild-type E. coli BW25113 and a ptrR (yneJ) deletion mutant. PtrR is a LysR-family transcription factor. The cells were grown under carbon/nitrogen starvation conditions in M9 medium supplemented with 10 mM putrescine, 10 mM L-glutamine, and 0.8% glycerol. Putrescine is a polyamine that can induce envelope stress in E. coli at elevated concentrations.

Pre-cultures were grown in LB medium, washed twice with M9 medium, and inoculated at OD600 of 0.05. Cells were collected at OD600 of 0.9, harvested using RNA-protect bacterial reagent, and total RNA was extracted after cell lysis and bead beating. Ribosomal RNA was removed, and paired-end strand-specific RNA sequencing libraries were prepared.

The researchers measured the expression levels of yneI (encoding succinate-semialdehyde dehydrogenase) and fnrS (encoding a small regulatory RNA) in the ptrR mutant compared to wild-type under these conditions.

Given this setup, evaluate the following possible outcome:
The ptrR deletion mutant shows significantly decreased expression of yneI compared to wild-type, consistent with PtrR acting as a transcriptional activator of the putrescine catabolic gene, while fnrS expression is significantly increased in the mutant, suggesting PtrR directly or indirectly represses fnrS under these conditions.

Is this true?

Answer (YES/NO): NO